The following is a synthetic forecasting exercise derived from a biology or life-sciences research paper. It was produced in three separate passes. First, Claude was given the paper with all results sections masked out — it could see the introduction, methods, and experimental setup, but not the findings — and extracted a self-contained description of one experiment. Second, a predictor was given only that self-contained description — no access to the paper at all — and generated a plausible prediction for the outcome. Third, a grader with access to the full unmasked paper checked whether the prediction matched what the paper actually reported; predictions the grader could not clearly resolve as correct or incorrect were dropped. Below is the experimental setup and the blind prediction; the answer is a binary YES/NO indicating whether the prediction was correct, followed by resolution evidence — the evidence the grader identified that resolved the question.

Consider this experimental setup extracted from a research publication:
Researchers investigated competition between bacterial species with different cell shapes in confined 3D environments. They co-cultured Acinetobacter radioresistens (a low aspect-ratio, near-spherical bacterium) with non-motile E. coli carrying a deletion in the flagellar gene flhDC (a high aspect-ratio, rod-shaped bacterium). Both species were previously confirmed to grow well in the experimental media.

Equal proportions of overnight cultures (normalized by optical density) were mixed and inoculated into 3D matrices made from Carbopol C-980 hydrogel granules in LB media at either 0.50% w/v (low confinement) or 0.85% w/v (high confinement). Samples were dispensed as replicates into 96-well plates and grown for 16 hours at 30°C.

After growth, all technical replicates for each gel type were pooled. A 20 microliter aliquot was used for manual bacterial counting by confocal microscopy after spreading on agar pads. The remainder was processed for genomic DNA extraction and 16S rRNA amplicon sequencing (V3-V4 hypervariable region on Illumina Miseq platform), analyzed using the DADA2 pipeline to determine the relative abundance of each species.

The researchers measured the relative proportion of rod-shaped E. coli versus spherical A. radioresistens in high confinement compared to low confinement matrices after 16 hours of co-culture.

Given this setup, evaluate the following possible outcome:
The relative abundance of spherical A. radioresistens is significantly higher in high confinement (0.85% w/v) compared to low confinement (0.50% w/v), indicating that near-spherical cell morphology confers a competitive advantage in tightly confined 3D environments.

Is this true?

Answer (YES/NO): NO